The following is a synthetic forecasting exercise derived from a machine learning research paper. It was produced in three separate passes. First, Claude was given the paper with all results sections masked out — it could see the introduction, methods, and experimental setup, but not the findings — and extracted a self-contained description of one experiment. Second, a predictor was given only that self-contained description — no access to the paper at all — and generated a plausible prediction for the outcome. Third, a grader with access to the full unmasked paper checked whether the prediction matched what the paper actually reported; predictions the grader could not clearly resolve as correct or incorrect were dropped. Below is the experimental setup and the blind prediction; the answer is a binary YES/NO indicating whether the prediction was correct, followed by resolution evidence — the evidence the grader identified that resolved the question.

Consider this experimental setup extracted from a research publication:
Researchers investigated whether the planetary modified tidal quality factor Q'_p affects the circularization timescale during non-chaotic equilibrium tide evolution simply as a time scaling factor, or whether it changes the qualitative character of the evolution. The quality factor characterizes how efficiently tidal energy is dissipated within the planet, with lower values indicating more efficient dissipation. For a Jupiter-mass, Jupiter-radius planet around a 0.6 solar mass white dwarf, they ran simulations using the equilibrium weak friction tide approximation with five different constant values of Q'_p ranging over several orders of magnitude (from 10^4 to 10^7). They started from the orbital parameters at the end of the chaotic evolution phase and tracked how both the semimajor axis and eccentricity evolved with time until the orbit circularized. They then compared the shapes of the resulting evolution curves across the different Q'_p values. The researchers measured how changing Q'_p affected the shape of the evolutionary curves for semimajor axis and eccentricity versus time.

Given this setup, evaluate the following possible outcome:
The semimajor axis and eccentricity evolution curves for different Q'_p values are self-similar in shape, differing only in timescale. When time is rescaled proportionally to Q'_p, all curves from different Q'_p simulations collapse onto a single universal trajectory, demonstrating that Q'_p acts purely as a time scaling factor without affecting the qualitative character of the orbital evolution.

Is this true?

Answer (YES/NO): YES